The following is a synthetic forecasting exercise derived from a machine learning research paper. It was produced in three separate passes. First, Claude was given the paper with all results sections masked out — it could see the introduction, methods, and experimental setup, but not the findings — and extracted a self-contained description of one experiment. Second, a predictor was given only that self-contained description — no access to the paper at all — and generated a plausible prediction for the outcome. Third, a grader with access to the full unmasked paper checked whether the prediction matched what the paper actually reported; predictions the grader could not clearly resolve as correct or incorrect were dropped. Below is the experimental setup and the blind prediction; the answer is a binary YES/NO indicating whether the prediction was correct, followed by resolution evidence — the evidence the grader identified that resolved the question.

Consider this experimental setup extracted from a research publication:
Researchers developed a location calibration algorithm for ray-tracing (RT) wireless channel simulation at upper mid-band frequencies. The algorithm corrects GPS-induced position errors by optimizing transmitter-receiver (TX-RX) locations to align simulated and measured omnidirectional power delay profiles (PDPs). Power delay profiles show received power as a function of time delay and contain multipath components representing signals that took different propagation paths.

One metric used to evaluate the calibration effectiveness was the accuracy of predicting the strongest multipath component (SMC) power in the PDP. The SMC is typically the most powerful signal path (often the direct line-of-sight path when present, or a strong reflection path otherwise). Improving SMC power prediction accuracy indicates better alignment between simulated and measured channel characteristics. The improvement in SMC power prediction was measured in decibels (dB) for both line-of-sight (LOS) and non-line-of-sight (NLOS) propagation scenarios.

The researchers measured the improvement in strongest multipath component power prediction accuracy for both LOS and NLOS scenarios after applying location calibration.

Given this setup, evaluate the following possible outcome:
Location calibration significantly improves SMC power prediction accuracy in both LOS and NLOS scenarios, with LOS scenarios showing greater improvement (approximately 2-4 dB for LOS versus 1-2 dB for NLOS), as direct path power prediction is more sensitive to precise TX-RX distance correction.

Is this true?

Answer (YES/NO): NO